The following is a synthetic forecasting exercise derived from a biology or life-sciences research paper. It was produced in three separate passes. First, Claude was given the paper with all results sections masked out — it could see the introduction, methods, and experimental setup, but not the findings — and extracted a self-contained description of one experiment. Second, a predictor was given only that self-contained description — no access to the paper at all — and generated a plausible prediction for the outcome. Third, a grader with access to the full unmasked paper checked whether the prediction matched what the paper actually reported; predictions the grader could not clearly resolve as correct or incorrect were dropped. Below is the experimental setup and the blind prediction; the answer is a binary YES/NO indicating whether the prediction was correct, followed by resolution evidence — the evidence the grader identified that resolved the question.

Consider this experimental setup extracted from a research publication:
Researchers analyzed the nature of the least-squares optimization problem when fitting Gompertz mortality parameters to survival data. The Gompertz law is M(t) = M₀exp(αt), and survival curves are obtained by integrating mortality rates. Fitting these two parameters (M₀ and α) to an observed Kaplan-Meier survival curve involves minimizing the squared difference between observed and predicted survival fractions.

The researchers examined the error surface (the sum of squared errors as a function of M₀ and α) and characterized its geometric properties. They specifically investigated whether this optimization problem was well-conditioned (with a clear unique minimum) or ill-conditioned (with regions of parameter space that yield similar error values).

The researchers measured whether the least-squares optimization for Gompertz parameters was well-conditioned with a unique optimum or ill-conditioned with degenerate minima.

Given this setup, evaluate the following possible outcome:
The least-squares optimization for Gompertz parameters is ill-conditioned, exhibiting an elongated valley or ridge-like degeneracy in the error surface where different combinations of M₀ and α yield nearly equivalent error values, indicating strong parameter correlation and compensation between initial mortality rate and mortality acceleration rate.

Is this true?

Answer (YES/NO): YES